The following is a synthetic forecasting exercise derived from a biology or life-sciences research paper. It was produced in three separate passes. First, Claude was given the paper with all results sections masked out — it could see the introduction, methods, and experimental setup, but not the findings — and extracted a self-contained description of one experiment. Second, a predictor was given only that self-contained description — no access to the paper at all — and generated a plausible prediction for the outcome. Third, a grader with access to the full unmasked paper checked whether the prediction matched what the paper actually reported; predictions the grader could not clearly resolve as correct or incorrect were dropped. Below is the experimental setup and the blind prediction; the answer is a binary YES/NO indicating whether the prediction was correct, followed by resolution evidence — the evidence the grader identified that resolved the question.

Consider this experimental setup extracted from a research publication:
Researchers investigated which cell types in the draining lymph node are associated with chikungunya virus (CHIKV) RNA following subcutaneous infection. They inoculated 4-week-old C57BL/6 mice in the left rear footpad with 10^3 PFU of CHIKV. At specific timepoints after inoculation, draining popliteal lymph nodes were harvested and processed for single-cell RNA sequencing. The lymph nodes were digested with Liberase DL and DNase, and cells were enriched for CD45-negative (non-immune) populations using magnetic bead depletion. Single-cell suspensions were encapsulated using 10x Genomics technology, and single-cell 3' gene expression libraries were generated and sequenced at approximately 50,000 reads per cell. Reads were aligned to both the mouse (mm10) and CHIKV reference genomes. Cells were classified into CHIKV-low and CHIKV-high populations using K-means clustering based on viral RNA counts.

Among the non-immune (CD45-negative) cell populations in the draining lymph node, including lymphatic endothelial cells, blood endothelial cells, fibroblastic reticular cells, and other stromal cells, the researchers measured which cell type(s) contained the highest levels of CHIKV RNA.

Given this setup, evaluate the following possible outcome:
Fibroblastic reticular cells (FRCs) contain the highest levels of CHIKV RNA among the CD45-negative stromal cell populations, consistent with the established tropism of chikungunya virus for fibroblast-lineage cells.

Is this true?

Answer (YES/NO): NO